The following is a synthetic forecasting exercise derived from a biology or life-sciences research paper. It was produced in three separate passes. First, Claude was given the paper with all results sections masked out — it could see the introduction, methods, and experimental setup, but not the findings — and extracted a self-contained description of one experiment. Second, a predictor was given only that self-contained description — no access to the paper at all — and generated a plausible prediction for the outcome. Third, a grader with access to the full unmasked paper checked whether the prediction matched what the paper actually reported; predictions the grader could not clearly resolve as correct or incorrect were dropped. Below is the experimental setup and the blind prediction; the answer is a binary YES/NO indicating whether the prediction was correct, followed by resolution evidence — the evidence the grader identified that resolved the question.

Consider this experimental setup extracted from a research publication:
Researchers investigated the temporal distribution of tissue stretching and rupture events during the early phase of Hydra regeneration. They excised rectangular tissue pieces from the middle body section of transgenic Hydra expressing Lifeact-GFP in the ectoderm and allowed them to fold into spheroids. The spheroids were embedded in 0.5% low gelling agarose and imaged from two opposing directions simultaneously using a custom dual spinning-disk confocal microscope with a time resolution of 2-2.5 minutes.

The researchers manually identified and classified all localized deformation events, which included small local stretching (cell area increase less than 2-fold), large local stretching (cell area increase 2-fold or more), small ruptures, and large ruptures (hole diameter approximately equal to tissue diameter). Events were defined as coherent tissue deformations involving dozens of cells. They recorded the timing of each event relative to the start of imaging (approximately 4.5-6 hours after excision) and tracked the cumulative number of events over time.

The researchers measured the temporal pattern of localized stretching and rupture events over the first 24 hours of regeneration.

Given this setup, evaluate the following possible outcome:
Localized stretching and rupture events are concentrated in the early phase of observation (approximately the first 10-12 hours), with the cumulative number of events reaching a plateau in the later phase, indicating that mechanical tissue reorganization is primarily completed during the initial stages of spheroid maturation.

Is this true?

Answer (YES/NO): NO